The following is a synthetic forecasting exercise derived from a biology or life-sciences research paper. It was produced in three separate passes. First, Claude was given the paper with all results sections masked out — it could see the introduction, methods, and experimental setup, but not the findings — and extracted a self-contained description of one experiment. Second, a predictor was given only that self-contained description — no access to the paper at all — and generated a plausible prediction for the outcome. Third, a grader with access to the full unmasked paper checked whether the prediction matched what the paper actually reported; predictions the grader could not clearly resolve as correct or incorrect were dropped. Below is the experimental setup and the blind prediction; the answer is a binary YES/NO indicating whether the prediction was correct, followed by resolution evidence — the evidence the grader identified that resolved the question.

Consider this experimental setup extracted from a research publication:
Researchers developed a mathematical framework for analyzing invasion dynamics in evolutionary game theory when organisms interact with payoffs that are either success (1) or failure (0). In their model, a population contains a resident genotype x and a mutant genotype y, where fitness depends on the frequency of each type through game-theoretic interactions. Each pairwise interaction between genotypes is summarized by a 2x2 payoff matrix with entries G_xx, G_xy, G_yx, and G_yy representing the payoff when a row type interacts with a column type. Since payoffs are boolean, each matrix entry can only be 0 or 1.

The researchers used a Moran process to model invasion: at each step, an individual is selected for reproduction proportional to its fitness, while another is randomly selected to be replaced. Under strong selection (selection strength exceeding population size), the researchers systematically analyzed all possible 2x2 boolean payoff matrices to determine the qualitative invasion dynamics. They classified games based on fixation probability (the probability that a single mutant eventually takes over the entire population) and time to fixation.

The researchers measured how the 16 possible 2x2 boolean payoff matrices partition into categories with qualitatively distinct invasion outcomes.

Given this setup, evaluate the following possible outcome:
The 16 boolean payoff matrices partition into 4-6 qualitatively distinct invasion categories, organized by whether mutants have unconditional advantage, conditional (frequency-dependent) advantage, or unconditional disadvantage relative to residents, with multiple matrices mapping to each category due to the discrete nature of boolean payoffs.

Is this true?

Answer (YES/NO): YES